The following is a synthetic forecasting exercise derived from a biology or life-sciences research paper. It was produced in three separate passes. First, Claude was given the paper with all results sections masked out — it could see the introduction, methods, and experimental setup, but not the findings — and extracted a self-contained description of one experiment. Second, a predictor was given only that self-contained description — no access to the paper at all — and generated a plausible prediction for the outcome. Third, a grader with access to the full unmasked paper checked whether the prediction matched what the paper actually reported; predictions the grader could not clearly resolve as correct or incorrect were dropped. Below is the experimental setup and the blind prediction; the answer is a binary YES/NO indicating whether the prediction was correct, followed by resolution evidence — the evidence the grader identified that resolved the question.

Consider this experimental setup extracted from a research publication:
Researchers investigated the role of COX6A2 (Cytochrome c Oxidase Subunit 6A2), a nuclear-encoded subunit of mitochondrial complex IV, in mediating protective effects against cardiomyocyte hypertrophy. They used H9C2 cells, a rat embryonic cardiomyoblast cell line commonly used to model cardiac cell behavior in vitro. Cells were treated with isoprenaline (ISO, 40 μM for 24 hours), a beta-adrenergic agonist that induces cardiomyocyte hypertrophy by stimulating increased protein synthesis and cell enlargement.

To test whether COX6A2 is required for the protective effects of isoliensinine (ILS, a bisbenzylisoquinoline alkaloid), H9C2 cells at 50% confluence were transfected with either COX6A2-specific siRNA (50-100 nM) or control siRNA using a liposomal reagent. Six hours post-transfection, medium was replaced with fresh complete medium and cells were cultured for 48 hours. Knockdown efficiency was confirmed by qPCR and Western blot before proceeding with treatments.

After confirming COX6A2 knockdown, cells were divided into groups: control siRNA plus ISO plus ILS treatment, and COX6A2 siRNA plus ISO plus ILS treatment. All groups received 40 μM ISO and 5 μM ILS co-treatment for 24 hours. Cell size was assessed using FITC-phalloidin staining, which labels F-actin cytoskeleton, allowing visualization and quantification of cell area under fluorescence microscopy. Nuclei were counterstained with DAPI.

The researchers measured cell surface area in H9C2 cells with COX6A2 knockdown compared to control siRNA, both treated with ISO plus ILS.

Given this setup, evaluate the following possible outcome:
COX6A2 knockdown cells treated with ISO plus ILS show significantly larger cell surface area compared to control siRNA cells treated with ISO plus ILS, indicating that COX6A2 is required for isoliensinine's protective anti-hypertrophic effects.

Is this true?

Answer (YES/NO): YES